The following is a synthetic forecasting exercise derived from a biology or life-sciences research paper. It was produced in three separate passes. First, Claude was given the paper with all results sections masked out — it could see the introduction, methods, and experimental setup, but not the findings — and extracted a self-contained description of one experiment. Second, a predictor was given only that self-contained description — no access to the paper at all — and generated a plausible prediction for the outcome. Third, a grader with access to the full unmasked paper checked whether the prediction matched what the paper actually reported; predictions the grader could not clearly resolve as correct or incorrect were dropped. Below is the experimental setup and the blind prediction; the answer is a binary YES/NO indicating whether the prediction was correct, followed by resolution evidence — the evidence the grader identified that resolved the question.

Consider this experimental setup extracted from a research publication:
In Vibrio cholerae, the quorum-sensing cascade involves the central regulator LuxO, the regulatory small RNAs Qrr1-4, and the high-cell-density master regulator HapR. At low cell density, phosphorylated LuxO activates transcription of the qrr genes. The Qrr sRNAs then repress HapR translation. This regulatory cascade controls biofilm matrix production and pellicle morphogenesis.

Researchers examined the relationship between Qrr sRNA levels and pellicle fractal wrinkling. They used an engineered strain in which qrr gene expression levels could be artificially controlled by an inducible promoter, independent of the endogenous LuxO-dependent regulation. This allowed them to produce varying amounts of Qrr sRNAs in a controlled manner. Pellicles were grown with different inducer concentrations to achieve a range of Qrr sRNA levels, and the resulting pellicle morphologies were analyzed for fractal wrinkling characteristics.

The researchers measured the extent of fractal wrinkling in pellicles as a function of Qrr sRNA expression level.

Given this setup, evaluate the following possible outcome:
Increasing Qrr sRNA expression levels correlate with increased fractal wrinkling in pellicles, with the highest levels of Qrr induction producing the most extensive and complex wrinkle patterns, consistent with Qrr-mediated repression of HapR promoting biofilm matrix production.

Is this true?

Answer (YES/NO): NO